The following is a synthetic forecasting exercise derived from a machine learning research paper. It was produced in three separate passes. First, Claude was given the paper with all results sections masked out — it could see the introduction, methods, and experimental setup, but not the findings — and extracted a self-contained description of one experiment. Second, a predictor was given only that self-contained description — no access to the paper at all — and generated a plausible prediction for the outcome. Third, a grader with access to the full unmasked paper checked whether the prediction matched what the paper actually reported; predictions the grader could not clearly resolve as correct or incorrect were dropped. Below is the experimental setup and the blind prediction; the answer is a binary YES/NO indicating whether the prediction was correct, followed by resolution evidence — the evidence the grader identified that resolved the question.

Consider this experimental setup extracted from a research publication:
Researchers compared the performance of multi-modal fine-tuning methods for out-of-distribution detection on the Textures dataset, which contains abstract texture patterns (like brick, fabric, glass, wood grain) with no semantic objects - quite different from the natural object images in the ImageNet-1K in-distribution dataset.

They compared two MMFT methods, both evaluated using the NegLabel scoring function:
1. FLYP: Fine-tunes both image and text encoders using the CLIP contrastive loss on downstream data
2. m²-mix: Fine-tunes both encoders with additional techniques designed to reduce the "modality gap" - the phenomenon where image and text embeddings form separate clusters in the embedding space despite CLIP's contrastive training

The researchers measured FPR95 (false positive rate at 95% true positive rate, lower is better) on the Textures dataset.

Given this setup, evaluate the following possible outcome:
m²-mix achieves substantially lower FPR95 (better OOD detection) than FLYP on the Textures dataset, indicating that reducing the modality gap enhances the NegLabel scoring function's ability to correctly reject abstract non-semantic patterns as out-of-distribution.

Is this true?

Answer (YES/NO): YES